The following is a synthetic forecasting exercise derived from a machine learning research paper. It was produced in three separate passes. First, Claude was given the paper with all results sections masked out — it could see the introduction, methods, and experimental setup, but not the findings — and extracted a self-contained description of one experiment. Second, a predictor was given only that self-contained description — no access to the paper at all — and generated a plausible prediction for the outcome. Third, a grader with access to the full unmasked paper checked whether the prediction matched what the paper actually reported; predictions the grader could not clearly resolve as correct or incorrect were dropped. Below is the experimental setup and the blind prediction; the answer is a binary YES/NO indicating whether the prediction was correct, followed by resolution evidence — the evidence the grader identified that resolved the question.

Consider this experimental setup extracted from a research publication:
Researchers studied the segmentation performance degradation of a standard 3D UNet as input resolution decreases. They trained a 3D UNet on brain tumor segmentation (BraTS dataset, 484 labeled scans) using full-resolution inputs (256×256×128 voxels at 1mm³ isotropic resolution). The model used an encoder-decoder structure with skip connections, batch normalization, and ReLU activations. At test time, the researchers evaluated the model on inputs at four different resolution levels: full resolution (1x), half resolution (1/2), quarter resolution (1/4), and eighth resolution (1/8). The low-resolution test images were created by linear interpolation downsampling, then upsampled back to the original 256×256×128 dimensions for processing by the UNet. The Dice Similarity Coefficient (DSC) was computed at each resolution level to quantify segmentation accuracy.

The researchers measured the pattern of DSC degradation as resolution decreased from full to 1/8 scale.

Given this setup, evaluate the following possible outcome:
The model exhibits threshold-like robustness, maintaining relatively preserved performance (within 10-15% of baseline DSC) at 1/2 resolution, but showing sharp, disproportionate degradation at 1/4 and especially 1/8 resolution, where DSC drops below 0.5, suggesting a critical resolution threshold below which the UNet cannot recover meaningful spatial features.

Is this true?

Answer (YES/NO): NO